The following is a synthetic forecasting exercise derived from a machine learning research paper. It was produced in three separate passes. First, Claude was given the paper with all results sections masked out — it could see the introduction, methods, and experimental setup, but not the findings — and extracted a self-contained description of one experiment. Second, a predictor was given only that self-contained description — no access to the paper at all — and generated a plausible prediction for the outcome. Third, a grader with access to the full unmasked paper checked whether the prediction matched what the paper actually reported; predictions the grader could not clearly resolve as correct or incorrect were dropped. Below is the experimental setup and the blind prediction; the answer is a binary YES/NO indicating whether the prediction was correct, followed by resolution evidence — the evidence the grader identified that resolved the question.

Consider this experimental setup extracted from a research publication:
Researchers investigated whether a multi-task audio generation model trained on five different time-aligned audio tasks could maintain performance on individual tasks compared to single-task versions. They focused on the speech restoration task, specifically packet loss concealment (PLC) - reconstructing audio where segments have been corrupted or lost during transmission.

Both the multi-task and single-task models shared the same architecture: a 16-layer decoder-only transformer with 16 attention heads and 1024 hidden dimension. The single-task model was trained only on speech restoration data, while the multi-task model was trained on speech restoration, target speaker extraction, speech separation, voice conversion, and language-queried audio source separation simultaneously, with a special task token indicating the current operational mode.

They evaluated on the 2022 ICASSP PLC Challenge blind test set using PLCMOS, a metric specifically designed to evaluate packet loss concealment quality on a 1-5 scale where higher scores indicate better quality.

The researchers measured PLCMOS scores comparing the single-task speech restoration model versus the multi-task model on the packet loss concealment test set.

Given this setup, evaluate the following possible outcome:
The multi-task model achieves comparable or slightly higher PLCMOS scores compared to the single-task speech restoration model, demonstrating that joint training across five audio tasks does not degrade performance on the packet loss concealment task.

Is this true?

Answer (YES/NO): YES